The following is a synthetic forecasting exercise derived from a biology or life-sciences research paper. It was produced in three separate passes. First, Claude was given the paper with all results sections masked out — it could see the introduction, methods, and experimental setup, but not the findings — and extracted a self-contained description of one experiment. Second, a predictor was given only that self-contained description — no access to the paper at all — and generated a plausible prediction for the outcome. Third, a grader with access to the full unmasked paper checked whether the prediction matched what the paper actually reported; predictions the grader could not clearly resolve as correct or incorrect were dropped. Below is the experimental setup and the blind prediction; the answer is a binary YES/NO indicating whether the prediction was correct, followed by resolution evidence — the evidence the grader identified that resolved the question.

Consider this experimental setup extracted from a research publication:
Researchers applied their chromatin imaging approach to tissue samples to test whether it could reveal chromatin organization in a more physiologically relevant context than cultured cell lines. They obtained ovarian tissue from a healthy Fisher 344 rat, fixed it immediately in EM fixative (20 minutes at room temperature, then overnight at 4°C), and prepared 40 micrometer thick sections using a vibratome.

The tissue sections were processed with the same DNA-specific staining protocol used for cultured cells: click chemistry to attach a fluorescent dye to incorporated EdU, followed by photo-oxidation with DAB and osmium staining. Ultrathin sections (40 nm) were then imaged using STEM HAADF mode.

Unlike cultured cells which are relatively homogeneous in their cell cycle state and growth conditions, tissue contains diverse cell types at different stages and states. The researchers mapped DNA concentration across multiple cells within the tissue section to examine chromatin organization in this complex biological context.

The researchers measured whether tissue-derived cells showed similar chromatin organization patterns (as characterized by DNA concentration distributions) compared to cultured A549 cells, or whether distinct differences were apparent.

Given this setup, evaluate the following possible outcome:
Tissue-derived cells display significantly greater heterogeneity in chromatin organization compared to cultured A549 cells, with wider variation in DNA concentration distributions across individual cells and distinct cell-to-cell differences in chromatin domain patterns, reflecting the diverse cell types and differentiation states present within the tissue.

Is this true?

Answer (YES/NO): NO